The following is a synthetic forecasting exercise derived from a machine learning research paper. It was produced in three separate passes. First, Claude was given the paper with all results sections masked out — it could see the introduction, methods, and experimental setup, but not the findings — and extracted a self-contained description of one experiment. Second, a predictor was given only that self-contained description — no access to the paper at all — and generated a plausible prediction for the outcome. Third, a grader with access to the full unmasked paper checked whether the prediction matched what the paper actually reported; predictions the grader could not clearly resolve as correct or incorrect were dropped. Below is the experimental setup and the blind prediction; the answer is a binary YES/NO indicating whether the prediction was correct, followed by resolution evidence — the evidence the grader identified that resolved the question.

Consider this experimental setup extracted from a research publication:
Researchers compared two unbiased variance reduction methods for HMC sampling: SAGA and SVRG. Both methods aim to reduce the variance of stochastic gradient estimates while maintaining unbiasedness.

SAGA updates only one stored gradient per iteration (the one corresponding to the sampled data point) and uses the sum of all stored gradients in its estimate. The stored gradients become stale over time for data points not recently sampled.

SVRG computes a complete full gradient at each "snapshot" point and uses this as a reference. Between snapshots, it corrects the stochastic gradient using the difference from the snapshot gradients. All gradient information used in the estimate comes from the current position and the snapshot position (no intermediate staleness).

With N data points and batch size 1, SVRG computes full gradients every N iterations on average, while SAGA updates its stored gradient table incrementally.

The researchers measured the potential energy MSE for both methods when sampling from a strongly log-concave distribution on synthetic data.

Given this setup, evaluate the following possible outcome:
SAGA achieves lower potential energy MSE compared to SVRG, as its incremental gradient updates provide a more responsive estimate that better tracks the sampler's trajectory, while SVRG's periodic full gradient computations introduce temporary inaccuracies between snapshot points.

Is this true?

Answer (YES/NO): NO